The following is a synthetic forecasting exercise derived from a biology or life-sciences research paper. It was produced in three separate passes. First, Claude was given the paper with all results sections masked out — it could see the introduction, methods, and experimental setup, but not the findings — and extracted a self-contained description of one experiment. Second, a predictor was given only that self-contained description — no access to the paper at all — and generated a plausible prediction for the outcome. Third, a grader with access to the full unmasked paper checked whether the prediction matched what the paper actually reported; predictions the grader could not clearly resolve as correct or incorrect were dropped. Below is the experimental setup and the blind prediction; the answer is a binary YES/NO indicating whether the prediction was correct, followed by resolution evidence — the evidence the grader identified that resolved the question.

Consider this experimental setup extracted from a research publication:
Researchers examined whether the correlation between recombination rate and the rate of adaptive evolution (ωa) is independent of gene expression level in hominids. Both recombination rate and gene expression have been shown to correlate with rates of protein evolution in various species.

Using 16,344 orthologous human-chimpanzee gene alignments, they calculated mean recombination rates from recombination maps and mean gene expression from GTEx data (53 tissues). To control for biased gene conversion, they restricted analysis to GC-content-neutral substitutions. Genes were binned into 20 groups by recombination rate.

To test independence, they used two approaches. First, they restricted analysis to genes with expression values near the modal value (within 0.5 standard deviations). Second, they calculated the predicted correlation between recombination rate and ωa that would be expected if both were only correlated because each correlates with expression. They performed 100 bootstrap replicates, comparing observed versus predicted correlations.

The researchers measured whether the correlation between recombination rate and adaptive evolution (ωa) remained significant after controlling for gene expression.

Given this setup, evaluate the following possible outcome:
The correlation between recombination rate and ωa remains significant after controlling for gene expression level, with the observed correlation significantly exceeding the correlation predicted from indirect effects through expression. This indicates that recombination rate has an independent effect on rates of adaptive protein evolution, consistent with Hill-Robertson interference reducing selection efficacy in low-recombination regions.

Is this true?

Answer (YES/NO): YES